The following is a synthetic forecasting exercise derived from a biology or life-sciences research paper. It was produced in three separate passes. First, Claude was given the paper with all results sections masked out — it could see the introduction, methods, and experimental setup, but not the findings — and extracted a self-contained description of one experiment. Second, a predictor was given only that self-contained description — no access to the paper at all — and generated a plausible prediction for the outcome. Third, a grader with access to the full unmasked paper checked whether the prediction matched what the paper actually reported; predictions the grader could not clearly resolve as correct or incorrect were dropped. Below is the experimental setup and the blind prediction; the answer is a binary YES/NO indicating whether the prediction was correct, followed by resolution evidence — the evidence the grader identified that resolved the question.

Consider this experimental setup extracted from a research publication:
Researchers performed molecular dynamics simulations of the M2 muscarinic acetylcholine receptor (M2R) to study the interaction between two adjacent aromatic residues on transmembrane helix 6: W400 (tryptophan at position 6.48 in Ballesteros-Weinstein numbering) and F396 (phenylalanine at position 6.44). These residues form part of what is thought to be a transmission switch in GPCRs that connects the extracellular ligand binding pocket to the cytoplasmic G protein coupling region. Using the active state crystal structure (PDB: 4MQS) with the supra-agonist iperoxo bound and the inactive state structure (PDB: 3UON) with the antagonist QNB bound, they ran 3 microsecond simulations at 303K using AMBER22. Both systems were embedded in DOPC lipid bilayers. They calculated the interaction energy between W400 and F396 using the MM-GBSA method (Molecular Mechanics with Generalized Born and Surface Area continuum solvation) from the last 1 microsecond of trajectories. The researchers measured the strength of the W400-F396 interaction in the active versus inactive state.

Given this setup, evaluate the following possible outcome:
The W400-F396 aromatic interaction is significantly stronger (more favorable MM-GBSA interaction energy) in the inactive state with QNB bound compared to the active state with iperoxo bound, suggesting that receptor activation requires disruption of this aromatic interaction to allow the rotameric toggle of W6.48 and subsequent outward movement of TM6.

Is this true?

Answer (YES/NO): YES